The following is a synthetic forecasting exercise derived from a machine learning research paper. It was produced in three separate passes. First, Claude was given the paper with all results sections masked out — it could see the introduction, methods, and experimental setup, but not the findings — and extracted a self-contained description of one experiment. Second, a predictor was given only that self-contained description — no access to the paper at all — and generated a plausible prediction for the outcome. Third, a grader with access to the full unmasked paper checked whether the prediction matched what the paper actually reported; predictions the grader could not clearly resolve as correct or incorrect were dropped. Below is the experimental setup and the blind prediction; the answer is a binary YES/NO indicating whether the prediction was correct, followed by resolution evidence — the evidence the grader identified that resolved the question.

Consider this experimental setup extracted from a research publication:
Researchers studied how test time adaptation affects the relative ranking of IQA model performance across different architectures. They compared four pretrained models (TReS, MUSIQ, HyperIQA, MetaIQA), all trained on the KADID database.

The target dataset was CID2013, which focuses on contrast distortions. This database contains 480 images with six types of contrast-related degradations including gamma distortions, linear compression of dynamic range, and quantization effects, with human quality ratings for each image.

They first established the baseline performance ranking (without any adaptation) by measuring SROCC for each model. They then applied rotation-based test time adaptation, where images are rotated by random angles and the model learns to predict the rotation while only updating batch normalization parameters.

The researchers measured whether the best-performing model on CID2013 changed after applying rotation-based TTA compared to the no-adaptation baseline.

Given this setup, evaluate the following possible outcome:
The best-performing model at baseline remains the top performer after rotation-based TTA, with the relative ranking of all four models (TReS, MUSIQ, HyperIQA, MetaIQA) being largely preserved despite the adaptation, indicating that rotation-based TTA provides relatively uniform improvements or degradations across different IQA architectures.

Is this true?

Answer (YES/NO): YES